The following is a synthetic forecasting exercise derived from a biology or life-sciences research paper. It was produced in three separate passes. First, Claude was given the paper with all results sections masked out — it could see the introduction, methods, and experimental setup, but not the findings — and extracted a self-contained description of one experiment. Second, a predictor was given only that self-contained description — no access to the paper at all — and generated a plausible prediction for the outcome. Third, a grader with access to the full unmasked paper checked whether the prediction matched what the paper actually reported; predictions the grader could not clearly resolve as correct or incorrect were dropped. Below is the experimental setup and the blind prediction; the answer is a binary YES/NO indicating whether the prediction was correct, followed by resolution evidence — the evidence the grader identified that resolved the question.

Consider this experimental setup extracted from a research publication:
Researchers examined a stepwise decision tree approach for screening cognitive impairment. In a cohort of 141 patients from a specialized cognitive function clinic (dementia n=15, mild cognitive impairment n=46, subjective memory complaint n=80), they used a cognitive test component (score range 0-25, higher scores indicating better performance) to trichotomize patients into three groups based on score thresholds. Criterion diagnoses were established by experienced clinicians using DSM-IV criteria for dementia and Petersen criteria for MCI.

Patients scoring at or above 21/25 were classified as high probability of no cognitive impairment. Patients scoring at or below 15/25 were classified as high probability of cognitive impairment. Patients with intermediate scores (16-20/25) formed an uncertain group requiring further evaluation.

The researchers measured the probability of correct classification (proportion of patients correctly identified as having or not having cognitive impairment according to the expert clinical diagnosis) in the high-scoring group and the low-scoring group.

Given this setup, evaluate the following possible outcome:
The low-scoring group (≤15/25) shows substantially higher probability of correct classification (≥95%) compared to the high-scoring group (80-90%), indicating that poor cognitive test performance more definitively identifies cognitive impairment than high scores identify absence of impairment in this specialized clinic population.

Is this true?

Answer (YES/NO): NO